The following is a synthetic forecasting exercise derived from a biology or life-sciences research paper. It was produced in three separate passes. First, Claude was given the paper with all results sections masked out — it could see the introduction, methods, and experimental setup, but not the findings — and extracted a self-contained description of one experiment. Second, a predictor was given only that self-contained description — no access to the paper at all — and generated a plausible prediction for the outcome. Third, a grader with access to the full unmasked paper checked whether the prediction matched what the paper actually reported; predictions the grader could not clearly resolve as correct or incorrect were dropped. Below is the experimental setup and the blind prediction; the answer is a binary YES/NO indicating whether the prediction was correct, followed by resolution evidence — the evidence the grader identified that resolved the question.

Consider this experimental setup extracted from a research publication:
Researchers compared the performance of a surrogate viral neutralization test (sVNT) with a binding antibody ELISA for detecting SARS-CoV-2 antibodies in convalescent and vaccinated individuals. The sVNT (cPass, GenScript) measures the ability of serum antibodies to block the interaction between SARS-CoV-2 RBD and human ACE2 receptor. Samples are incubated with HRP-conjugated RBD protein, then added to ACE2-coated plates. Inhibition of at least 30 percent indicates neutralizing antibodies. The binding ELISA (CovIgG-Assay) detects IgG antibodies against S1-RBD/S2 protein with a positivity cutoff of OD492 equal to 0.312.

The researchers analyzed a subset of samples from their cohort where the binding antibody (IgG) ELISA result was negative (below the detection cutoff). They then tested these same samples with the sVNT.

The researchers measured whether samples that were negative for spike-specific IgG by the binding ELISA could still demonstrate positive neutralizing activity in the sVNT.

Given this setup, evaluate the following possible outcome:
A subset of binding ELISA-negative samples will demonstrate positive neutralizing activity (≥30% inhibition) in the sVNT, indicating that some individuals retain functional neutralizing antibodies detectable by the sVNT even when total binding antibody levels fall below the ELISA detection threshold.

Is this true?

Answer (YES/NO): YES